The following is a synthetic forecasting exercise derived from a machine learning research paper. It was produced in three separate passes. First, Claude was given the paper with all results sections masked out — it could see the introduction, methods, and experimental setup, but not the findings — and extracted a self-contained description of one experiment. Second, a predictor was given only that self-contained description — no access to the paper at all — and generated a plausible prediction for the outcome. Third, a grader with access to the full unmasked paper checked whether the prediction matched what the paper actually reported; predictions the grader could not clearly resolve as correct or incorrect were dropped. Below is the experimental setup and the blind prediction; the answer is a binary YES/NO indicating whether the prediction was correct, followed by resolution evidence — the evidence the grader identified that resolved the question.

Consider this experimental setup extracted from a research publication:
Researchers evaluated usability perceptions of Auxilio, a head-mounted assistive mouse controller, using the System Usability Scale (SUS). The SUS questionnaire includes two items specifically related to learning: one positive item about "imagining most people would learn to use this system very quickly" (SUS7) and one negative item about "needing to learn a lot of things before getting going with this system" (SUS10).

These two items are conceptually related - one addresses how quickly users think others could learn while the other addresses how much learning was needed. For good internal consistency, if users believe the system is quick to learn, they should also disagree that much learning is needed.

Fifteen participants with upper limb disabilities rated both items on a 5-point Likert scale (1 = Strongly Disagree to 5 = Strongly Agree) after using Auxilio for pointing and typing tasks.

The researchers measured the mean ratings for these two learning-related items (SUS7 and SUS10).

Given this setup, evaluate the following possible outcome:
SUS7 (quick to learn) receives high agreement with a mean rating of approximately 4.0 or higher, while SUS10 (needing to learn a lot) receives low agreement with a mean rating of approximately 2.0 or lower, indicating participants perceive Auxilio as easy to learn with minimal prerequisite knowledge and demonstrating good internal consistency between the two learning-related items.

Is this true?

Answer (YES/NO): YES